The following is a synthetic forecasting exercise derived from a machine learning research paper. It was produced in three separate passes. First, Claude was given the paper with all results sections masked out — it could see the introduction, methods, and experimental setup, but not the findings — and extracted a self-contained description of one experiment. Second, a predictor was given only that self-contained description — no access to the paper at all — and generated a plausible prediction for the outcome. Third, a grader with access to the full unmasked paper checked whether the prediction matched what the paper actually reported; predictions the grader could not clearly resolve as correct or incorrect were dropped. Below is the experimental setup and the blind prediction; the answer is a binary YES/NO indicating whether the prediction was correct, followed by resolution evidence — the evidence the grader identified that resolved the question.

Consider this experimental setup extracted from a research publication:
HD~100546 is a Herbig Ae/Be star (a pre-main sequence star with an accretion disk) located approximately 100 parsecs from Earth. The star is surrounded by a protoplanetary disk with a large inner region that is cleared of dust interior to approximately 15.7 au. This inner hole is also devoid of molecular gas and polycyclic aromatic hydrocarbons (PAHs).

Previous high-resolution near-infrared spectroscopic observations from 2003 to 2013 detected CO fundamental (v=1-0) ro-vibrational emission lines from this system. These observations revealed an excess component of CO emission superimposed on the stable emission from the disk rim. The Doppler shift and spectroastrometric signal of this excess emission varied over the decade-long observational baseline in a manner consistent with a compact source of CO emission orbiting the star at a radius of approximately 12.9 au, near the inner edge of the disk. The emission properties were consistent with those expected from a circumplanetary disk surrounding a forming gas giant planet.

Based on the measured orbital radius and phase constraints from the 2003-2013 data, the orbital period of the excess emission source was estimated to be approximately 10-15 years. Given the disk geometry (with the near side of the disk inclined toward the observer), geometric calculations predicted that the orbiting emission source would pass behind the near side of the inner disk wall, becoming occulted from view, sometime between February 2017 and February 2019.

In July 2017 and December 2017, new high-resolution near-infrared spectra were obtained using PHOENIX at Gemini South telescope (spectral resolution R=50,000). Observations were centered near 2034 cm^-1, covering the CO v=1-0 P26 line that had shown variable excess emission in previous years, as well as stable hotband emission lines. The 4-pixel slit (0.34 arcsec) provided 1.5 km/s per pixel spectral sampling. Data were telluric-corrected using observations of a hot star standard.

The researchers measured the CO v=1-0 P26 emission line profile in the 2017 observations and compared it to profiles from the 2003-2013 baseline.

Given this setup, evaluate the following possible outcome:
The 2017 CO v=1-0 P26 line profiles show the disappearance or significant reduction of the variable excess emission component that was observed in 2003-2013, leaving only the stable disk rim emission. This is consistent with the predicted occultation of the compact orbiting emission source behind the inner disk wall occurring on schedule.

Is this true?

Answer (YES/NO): YES